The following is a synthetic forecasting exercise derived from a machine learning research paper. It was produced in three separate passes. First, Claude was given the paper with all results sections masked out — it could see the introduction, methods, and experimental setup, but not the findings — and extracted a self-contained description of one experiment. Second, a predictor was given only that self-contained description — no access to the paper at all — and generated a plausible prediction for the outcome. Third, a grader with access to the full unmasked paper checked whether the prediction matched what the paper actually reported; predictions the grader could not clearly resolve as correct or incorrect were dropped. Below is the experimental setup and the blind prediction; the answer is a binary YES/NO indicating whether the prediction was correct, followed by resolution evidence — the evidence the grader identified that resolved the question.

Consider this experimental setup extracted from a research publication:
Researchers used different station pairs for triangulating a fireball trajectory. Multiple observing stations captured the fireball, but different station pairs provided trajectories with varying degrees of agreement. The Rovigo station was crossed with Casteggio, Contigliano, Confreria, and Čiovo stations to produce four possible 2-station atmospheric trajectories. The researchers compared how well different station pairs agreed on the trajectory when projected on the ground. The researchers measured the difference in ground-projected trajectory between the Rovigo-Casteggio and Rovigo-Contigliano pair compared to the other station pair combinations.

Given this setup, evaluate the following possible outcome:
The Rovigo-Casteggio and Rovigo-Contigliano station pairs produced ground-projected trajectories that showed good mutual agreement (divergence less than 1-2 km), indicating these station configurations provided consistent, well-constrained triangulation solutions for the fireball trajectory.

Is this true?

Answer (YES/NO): YES